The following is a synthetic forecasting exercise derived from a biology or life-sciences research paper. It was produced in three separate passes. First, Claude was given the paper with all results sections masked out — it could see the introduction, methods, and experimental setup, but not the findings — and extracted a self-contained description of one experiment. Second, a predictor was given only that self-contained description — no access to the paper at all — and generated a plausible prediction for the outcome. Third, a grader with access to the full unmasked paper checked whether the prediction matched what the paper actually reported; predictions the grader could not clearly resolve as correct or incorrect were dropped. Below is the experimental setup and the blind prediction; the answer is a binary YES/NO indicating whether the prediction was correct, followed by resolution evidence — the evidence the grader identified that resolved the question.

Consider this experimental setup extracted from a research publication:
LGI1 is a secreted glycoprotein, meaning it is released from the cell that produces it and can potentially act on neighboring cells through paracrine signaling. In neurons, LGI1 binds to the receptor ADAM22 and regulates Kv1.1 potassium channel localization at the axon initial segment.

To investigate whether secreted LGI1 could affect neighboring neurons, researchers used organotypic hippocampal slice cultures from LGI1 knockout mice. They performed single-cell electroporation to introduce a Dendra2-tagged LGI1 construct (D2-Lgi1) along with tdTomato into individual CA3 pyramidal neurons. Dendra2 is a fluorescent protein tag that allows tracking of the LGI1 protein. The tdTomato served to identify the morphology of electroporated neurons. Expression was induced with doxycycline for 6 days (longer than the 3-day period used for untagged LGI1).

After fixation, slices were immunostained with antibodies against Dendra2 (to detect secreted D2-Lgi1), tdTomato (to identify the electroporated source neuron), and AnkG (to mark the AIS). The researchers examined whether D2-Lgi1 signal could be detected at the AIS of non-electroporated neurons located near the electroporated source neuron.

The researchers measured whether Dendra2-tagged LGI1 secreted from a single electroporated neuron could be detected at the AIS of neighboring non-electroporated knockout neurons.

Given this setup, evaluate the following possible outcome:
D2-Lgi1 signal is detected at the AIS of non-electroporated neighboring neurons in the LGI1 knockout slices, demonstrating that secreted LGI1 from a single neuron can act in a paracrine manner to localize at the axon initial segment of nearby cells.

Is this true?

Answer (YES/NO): YES